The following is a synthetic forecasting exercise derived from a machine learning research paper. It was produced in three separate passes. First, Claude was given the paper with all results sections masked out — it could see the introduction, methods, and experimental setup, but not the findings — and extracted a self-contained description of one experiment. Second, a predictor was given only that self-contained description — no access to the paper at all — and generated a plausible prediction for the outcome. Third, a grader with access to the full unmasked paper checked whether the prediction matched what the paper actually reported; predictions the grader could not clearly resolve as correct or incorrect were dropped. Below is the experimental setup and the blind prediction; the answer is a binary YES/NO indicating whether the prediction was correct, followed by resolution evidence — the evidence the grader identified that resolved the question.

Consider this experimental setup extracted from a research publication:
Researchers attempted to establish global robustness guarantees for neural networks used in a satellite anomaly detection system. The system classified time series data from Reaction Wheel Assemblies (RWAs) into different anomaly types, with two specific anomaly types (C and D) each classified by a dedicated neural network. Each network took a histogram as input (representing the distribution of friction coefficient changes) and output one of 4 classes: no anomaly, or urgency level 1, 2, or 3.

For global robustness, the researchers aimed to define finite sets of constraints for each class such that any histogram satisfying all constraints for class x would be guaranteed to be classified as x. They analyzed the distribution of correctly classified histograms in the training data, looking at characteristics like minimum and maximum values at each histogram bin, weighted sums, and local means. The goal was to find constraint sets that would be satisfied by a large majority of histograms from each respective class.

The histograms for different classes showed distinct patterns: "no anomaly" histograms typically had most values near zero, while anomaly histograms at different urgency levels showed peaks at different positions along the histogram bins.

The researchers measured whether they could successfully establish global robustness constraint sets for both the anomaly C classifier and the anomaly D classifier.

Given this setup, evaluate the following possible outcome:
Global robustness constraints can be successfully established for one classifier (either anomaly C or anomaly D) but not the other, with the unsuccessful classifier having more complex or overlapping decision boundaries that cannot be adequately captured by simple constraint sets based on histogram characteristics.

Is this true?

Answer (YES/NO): YES